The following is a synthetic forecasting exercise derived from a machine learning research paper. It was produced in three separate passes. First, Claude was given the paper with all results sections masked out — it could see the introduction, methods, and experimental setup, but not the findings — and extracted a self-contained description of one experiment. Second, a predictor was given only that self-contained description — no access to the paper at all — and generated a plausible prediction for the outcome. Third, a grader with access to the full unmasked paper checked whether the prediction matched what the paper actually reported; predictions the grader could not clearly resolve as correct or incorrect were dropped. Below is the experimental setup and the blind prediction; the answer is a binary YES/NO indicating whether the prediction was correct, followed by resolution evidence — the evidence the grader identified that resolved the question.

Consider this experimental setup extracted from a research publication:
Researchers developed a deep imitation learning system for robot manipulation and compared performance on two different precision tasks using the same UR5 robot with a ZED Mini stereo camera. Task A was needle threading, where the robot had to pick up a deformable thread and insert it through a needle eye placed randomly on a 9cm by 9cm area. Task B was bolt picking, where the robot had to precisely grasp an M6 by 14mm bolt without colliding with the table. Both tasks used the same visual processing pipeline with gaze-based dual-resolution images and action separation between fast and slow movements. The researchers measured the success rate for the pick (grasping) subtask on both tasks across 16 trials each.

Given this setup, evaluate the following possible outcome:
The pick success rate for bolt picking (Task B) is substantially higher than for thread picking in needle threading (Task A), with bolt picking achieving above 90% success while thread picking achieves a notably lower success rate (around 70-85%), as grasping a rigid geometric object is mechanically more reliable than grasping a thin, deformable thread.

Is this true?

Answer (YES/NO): NO